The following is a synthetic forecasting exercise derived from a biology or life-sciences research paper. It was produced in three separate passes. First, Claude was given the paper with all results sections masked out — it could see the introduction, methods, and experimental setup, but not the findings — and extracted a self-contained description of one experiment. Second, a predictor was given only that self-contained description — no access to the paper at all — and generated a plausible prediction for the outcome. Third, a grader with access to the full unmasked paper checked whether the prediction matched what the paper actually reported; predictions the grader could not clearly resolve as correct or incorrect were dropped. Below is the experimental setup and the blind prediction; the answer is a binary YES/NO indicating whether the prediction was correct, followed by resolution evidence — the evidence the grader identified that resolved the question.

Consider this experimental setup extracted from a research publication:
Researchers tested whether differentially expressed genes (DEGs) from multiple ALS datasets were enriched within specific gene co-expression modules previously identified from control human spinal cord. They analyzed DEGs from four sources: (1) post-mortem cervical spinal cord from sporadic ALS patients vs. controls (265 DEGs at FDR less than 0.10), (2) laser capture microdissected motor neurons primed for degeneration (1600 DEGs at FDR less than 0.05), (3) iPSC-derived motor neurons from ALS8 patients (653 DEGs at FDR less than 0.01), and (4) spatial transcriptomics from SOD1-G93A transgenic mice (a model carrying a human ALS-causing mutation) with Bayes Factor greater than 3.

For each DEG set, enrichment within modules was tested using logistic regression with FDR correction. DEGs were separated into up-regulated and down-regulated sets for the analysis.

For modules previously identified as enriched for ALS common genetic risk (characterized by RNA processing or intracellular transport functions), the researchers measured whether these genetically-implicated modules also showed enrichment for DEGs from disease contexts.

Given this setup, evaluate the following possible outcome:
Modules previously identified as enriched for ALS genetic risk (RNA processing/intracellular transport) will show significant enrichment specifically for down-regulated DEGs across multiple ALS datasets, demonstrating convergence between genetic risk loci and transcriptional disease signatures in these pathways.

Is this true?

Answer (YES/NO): NO